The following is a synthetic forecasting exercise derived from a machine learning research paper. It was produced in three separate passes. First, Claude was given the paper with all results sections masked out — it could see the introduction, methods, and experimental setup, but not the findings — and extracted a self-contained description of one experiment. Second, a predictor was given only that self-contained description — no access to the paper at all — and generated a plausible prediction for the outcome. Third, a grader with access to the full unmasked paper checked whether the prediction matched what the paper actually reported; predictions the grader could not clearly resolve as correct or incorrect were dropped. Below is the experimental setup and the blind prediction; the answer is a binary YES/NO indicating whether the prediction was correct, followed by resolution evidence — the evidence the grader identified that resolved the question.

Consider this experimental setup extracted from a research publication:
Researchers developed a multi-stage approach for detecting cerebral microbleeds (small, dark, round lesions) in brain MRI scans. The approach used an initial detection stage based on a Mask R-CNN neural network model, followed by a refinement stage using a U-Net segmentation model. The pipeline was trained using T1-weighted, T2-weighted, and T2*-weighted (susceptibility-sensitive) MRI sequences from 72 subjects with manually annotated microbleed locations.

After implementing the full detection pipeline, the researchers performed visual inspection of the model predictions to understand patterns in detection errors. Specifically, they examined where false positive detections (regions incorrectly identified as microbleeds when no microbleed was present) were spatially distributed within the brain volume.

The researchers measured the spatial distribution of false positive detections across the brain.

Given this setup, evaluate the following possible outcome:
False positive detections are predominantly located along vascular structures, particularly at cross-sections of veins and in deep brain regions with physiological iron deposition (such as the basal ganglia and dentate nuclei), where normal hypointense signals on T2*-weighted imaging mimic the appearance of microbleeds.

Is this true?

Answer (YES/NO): NO